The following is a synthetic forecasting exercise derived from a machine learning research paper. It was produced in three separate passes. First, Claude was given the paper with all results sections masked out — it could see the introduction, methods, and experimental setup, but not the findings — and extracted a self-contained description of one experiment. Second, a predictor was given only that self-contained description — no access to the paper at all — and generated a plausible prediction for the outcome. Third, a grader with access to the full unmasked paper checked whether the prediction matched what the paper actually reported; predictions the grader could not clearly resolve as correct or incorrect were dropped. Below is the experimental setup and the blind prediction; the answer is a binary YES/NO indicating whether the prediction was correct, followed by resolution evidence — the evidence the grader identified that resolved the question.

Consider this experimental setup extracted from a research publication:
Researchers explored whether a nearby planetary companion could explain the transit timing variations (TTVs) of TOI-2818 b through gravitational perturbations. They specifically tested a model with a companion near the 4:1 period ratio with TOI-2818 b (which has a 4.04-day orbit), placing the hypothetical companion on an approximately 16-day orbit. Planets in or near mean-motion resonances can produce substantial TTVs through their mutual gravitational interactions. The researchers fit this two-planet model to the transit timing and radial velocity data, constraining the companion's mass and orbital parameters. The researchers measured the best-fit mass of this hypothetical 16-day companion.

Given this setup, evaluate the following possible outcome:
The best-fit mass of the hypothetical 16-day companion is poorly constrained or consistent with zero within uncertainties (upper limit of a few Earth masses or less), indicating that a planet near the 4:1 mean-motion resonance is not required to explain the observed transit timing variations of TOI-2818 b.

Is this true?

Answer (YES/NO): NO